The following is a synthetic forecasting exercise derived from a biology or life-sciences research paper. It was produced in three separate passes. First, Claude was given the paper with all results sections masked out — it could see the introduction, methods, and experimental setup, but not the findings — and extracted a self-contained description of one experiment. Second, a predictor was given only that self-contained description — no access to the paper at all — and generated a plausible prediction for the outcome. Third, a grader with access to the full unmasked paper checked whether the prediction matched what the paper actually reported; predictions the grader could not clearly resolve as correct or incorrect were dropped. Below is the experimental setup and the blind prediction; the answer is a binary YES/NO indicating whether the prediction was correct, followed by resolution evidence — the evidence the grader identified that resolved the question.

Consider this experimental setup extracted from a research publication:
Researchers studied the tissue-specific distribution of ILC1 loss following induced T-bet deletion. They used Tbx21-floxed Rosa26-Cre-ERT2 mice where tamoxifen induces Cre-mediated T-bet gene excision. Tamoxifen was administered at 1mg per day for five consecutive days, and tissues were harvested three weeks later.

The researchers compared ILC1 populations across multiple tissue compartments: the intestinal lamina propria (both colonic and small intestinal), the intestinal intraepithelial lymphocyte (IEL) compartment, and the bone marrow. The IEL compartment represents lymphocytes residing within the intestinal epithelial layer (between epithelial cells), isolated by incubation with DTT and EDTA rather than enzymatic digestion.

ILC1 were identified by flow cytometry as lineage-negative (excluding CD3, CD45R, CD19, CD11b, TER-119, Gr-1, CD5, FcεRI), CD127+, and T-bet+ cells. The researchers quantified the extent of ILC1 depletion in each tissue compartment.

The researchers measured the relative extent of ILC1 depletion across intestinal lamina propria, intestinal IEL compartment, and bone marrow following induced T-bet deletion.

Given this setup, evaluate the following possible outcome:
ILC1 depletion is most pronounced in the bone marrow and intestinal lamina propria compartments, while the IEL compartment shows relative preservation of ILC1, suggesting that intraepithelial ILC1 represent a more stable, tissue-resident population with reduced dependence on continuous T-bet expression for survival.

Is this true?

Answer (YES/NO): NO